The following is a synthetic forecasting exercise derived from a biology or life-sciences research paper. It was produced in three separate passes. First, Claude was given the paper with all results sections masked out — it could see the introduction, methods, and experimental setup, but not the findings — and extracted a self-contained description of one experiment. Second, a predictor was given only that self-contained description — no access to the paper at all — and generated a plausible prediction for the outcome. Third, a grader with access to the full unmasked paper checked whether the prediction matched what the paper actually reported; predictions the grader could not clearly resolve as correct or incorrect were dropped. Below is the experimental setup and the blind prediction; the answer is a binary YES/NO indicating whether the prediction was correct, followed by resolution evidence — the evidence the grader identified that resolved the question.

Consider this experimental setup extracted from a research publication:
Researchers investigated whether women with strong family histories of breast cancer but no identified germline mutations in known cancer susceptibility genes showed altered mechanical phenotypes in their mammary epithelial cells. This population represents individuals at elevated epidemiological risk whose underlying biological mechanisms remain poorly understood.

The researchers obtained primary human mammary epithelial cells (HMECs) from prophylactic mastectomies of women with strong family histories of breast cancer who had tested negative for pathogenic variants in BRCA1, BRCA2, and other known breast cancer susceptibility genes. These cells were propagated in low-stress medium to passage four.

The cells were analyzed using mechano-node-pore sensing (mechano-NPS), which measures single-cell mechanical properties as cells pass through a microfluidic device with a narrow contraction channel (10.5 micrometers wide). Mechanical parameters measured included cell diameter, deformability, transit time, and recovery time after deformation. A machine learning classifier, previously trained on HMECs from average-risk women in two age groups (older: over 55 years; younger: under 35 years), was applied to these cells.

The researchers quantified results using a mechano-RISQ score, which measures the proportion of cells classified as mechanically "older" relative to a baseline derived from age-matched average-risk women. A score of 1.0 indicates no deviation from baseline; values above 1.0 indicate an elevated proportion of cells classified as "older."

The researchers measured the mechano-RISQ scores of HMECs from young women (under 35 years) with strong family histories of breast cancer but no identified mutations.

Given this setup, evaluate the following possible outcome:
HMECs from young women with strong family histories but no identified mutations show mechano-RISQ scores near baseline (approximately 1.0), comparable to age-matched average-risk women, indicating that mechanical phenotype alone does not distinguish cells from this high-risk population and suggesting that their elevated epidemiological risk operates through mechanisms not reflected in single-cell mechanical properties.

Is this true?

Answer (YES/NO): NO